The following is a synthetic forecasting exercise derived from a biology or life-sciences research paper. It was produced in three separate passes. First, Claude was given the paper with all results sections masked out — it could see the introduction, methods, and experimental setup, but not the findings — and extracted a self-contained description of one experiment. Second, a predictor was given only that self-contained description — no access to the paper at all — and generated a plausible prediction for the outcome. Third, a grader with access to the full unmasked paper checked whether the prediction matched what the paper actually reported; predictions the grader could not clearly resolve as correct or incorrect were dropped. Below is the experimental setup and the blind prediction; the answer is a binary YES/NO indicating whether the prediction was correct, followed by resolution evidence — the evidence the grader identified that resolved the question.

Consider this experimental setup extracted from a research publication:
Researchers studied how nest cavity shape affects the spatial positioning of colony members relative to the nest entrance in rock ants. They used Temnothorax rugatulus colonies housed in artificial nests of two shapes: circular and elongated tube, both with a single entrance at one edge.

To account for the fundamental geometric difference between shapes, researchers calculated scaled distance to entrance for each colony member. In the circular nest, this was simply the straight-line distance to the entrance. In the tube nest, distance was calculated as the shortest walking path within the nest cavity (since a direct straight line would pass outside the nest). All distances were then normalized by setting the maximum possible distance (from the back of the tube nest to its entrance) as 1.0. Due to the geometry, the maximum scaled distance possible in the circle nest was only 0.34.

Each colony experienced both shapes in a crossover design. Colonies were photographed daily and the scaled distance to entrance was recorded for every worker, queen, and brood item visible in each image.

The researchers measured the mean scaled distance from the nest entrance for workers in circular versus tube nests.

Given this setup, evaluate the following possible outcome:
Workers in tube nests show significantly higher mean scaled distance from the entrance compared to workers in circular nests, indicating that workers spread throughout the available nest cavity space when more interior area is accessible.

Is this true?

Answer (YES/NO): YES